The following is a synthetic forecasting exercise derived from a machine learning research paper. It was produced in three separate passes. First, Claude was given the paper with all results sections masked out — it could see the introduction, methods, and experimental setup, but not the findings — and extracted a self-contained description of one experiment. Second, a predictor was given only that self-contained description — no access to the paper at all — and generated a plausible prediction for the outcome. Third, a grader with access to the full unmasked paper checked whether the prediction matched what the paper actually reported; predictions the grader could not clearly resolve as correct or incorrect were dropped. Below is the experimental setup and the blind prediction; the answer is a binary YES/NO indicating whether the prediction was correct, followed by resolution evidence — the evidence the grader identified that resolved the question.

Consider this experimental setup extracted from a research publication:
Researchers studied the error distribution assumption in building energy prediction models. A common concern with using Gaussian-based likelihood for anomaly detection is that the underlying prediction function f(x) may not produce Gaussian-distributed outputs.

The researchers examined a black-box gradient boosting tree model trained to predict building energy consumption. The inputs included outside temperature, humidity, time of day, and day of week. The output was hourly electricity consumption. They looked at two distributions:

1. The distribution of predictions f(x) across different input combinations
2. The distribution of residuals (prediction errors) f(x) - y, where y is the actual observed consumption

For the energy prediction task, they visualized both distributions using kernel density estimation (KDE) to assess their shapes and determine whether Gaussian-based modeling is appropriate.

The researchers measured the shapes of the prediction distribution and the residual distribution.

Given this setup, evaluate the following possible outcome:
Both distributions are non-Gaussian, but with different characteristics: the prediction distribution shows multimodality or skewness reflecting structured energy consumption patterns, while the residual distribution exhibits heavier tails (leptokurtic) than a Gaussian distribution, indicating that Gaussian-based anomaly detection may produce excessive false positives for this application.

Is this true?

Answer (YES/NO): NO